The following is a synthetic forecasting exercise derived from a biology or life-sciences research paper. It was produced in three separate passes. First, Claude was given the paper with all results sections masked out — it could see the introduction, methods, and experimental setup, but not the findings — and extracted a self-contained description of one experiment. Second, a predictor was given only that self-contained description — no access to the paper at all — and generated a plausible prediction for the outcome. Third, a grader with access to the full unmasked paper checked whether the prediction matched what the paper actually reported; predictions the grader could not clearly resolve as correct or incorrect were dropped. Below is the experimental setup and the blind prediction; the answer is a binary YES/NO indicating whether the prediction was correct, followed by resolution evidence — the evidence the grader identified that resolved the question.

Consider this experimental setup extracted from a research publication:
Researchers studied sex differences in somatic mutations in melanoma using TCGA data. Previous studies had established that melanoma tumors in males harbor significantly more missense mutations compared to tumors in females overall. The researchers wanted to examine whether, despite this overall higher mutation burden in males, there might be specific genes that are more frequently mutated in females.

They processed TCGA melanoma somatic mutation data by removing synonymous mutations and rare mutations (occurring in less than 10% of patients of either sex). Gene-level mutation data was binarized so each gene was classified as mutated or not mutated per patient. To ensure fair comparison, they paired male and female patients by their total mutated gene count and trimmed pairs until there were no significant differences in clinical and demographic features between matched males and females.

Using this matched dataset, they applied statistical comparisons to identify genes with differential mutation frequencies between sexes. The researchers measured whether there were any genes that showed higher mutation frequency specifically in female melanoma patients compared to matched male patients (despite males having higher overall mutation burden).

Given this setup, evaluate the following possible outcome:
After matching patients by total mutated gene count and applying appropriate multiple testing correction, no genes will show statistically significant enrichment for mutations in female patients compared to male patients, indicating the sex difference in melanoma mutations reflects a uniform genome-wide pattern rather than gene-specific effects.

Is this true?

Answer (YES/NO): NO